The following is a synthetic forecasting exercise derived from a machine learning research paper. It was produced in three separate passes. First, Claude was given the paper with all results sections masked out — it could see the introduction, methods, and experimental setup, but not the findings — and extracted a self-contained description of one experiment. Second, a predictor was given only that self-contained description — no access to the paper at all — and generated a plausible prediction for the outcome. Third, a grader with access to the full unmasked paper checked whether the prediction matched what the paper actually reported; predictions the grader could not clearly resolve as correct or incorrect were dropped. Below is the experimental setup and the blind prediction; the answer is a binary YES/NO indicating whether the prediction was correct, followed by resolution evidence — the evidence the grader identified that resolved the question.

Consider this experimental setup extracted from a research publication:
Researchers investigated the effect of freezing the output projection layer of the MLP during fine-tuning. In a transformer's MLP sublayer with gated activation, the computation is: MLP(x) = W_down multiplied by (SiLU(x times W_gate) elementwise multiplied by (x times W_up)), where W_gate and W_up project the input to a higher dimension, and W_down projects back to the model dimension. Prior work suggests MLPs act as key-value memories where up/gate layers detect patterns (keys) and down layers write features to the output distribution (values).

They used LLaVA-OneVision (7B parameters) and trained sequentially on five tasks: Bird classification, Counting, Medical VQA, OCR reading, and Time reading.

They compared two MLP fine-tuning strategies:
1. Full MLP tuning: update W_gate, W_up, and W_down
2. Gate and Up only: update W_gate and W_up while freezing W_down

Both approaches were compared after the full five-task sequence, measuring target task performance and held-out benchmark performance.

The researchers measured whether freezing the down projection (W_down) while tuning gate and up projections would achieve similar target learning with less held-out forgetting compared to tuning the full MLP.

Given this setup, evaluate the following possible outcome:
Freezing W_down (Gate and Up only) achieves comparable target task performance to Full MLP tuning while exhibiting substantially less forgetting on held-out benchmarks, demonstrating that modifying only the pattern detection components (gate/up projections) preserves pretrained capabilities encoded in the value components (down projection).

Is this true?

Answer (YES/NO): YES